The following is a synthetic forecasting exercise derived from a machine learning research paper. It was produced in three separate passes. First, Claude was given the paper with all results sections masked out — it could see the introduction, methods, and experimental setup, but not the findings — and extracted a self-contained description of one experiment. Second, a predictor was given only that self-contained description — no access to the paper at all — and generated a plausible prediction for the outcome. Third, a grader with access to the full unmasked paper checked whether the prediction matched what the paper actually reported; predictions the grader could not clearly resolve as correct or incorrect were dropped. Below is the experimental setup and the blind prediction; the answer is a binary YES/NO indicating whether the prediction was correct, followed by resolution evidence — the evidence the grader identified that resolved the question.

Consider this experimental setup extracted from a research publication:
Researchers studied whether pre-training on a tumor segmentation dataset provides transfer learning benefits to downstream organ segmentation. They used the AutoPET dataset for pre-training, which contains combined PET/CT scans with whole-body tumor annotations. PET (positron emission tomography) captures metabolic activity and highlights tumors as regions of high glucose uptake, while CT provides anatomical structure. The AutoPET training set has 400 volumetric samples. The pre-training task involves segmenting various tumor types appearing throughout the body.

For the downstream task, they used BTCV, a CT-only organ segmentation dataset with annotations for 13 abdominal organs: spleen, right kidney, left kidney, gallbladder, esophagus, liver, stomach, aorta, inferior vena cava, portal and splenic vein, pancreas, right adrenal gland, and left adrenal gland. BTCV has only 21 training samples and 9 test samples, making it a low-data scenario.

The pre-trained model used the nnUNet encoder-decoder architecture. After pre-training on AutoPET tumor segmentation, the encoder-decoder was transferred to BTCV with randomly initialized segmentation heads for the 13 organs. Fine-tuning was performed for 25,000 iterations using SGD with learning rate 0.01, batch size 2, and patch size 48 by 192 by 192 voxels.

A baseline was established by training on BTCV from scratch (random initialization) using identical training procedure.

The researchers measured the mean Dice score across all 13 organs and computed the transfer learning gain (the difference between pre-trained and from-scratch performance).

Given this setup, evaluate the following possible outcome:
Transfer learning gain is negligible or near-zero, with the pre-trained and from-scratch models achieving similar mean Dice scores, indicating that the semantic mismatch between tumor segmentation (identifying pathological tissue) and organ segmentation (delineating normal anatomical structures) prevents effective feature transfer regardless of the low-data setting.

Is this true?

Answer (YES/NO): YES